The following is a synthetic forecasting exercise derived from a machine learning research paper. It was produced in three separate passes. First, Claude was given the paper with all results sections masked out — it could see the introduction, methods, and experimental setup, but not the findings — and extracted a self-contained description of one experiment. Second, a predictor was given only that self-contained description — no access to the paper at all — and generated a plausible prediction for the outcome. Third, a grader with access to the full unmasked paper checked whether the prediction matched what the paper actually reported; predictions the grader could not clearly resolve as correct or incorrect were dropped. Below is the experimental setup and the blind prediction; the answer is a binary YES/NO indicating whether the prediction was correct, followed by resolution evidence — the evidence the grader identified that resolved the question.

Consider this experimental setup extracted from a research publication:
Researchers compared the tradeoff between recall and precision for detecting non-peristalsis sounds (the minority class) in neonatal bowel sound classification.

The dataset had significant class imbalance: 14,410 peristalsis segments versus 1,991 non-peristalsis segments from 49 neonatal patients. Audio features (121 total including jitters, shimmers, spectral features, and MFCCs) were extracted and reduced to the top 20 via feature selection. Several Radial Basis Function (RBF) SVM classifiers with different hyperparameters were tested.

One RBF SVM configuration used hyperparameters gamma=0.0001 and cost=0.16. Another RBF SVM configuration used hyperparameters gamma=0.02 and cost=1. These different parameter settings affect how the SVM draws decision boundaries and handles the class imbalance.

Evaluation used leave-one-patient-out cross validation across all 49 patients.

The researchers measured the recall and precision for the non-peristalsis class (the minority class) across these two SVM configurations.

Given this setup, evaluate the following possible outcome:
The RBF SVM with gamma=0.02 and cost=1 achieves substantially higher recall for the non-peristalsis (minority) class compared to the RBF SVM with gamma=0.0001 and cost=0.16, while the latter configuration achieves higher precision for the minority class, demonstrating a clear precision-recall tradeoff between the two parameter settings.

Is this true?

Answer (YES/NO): NO